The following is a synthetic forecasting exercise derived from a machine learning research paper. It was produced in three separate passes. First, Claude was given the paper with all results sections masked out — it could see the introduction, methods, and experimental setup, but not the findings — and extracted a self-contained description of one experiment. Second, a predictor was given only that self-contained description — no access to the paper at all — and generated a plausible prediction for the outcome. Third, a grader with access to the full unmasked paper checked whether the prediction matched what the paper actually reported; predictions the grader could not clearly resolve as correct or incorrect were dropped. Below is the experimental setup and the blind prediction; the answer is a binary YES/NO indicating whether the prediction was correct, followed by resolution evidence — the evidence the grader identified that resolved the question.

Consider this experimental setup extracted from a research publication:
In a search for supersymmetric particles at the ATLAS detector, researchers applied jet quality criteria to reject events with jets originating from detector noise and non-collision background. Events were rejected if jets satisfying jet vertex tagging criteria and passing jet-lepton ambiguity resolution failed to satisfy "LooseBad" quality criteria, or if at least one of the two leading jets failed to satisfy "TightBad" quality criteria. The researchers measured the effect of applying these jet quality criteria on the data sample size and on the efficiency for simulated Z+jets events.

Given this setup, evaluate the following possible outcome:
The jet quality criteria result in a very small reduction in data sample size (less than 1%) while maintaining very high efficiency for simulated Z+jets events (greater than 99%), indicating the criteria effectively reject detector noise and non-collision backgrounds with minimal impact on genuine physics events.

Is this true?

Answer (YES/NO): NO